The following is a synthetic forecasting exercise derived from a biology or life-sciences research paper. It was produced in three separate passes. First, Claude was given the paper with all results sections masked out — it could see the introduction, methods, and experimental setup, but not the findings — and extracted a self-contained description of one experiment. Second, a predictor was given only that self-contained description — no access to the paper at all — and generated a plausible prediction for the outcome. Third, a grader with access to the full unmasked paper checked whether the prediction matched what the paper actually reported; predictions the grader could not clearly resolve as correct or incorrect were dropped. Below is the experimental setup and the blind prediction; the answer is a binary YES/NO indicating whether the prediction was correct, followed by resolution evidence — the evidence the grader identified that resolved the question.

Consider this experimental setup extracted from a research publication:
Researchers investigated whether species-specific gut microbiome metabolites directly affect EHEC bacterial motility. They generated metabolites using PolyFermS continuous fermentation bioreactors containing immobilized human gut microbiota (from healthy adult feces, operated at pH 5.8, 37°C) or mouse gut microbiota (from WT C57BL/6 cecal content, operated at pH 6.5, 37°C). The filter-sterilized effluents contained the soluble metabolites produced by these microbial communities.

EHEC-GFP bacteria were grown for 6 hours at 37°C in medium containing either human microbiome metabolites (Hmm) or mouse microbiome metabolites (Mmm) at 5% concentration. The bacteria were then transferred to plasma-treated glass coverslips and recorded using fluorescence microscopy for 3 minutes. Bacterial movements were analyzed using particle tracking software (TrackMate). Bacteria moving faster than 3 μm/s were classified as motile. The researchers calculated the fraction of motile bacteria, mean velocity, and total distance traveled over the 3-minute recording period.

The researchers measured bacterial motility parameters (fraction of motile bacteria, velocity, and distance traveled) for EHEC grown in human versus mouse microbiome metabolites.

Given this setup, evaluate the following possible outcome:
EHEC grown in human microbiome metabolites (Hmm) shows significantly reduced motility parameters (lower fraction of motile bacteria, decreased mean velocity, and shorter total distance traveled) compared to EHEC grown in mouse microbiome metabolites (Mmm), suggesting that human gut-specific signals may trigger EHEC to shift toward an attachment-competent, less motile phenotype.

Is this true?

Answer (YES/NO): NO